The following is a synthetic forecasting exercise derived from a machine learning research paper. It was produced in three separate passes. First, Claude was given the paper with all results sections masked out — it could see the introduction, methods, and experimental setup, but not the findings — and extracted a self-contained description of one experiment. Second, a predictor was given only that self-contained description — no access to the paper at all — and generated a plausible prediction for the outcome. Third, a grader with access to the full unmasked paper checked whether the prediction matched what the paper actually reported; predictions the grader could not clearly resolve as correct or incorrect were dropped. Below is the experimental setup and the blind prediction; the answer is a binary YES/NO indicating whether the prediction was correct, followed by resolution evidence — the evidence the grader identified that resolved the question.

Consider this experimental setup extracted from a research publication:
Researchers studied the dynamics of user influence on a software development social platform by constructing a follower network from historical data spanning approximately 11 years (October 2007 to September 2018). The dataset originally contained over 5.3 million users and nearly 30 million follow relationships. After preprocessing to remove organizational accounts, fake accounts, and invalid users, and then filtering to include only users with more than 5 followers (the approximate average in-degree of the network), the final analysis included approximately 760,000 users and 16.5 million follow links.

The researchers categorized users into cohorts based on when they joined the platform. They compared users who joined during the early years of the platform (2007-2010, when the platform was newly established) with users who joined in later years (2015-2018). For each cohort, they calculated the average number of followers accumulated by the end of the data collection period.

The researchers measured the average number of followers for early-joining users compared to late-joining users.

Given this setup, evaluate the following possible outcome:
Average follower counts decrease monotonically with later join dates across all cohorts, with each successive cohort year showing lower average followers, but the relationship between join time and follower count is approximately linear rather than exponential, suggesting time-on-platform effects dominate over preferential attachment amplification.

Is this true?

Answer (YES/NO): NO